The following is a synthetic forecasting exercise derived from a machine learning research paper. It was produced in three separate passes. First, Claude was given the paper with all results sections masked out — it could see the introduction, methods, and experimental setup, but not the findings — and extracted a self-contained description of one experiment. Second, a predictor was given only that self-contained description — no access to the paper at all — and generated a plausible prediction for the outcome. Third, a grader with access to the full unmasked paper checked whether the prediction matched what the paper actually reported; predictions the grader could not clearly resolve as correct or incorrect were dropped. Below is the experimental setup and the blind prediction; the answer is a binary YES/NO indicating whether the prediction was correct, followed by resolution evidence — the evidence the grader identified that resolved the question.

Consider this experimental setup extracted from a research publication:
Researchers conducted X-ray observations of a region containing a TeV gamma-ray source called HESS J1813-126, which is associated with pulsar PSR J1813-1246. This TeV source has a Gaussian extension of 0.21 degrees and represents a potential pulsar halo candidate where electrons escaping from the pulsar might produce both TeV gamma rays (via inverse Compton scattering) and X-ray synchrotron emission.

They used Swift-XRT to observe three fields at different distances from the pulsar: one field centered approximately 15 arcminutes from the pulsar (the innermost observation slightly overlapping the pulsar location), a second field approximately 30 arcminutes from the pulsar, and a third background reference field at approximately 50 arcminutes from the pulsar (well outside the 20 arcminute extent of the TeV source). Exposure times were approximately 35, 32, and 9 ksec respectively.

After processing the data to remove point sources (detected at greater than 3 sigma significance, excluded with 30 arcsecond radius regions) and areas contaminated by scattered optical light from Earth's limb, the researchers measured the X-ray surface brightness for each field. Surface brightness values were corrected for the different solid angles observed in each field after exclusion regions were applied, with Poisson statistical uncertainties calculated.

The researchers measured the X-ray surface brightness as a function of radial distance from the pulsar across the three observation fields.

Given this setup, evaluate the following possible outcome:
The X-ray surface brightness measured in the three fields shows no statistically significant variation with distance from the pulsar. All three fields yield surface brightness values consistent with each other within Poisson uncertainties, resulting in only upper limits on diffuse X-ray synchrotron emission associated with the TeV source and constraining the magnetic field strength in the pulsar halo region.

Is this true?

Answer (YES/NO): YES